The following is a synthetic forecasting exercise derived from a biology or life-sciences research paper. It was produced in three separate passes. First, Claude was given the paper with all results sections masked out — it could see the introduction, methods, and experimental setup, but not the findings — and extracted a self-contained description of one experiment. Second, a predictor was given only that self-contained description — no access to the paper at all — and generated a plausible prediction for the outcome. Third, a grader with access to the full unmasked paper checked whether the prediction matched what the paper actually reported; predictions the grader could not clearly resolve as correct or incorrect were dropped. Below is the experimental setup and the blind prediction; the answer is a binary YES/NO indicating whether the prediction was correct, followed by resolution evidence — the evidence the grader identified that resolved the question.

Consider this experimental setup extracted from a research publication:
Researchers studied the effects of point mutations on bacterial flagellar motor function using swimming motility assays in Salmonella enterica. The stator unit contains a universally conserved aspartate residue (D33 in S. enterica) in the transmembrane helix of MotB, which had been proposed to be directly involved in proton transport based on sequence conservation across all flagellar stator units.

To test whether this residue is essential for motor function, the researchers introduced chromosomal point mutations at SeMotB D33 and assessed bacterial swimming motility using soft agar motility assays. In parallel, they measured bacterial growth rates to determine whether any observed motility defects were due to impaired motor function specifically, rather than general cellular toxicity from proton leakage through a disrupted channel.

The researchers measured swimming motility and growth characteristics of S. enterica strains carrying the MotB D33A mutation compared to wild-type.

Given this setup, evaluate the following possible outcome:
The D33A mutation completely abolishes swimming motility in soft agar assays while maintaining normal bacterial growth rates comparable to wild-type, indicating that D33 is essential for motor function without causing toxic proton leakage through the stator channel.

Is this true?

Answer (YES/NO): YES